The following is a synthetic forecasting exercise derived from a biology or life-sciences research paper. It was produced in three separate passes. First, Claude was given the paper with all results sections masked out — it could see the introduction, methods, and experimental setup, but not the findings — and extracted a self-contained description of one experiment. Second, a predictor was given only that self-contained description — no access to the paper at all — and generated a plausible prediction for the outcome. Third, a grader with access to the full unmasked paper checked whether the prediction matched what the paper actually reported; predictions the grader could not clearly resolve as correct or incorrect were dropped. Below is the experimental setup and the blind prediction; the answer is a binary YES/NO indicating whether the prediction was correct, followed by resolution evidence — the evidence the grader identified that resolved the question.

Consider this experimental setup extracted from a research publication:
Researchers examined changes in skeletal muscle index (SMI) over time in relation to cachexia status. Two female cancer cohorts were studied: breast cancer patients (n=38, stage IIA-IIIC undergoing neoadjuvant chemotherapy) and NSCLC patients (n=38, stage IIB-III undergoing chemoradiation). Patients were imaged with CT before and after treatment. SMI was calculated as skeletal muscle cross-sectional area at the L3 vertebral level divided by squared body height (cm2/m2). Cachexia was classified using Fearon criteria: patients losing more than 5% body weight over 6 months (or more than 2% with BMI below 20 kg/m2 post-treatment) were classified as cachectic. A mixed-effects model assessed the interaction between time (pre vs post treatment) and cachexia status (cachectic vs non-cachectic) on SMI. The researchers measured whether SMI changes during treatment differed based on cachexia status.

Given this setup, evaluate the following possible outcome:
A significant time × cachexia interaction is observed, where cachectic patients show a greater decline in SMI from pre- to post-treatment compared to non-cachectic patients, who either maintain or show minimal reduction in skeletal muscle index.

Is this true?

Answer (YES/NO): YES